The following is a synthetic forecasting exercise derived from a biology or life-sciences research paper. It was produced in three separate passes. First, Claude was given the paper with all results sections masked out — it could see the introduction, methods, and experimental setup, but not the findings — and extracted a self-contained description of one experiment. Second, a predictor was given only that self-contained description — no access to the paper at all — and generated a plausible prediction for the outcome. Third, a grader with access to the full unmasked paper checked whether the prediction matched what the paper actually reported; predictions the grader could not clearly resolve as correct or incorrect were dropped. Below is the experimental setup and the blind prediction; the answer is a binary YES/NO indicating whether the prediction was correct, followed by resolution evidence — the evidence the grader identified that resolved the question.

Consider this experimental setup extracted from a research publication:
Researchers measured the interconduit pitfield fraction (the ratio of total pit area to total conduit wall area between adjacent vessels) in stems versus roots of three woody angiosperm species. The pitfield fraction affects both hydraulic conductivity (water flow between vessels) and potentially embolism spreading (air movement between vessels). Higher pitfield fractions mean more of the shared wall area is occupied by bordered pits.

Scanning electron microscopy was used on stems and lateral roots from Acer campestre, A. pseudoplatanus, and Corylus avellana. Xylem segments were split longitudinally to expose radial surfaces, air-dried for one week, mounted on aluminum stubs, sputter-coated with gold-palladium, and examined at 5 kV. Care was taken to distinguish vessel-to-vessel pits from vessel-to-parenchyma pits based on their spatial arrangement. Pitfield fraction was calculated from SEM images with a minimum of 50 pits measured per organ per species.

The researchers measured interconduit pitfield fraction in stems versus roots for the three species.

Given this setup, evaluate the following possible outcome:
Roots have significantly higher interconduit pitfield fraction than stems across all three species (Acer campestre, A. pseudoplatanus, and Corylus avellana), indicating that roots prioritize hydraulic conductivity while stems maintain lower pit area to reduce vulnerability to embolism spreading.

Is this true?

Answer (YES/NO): NO